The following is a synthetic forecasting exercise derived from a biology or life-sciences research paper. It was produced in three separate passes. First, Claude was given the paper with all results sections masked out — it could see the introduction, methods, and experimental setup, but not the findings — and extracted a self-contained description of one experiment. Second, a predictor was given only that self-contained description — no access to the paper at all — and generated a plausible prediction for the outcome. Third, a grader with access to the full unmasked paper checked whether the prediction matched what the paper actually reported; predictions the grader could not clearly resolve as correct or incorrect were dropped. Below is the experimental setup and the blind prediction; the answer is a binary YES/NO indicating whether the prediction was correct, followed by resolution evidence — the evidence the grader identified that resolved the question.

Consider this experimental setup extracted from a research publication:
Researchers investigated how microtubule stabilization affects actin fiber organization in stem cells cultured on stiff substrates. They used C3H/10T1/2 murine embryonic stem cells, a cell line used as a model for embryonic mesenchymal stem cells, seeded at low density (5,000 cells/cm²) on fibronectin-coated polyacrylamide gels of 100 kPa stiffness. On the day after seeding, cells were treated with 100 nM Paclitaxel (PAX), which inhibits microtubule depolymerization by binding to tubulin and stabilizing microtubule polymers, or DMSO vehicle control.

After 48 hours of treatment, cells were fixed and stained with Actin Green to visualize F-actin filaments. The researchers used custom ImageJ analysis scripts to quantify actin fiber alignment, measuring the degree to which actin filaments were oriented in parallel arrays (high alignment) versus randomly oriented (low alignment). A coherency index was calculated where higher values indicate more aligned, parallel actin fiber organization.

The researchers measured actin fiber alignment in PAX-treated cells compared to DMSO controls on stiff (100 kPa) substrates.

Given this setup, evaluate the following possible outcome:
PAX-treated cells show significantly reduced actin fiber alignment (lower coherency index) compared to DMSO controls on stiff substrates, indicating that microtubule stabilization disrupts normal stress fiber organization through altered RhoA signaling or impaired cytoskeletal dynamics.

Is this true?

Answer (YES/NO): NO